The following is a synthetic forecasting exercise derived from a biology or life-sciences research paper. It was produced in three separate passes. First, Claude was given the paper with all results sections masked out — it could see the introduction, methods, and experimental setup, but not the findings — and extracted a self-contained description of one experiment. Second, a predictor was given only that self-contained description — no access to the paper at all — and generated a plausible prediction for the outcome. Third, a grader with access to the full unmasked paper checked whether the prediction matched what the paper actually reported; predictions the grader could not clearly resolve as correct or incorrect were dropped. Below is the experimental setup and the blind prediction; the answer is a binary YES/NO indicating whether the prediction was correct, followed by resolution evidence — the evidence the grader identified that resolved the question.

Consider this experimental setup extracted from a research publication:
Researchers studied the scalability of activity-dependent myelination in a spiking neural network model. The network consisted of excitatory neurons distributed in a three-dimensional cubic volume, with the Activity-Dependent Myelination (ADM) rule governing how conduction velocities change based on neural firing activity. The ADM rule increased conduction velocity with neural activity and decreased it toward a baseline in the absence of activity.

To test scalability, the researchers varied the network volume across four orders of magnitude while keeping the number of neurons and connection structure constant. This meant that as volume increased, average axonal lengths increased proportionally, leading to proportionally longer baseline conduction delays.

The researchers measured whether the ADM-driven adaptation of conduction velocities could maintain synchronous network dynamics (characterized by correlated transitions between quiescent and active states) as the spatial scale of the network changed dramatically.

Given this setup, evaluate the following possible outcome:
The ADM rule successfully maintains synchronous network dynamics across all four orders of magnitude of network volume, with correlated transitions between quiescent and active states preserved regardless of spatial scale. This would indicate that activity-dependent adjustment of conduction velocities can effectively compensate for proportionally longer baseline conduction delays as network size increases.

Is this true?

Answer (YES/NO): YES